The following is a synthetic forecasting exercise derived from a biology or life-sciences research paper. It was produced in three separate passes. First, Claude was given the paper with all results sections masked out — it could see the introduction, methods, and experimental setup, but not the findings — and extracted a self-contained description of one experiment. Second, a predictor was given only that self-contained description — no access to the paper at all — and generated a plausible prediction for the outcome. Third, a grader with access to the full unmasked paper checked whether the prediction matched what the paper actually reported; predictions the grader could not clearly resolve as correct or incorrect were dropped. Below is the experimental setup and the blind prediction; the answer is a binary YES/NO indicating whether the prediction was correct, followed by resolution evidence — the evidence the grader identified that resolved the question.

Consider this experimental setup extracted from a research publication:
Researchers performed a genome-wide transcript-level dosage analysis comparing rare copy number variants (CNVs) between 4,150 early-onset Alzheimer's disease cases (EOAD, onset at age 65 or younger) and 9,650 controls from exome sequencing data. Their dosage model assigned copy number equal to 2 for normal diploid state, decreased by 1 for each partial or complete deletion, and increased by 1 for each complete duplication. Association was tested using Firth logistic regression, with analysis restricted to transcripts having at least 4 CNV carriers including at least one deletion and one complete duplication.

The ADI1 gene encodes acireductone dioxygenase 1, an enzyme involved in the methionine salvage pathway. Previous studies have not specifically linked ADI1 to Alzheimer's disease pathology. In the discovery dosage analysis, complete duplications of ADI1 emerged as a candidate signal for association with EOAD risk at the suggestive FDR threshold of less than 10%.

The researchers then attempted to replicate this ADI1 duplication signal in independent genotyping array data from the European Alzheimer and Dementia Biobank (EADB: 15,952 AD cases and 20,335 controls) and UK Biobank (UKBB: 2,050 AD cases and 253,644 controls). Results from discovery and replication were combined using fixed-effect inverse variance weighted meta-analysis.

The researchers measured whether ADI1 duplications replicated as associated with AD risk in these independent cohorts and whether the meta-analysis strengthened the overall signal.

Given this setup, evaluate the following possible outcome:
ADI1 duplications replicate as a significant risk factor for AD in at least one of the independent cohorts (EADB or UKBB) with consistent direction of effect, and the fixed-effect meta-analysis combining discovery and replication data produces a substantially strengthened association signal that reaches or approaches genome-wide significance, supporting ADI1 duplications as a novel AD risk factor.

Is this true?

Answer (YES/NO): NO